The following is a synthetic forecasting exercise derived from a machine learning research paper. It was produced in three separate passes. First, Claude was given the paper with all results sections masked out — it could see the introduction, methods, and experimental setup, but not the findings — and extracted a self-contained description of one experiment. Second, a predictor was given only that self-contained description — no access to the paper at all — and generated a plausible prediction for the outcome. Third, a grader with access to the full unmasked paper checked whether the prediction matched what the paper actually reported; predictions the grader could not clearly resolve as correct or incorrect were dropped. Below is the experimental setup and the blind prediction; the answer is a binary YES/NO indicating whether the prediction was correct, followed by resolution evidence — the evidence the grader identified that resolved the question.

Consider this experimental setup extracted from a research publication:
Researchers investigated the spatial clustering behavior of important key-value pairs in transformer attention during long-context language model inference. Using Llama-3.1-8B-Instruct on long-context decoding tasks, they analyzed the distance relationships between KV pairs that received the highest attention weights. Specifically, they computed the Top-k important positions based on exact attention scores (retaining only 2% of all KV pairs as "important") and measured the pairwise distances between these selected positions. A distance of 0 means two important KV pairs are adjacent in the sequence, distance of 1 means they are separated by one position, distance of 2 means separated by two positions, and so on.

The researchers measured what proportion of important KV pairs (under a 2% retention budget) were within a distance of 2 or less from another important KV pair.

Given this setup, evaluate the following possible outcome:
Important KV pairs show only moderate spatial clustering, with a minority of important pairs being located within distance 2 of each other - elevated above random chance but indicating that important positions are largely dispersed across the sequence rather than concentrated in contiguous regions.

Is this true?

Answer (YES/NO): NO